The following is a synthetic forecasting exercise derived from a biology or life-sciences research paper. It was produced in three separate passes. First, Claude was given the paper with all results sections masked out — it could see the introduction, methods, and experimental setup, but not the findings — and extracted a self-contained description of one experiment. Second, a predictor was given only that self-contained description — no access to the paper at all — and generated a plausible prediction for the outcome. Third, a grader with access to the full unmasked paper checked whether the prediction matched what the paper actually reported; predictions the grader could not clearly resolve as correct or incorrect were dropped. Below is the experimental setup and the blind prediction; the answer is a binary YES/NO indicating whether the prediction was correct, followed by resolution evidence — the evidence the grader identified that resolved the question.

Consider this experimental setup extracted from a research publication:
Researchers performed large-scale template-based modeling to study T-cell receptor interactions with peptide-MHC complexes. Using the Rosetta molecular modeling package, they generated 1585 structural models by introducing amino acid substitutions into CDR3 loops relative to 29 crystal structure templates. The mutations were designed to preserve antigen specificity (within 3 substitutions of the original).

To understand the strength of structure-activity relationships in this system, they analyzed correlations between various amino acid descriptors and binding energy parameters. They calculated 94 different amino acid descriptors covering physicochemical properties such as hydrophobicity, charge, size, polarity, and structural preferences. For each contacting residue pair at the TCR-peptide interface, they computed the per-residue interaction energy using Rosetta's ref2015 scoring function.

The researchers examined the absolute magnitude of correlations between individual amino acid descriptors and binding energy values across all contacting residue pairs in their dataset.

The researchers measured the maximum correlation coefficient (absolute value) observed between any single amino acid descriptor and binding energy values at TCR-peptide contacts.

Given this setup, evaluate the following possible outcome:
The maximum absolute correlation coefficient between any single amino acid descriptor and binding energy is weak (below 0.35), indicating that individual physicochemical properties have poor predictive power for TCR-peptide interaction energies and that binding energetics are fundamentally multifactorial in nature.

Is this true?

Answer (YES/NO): YES